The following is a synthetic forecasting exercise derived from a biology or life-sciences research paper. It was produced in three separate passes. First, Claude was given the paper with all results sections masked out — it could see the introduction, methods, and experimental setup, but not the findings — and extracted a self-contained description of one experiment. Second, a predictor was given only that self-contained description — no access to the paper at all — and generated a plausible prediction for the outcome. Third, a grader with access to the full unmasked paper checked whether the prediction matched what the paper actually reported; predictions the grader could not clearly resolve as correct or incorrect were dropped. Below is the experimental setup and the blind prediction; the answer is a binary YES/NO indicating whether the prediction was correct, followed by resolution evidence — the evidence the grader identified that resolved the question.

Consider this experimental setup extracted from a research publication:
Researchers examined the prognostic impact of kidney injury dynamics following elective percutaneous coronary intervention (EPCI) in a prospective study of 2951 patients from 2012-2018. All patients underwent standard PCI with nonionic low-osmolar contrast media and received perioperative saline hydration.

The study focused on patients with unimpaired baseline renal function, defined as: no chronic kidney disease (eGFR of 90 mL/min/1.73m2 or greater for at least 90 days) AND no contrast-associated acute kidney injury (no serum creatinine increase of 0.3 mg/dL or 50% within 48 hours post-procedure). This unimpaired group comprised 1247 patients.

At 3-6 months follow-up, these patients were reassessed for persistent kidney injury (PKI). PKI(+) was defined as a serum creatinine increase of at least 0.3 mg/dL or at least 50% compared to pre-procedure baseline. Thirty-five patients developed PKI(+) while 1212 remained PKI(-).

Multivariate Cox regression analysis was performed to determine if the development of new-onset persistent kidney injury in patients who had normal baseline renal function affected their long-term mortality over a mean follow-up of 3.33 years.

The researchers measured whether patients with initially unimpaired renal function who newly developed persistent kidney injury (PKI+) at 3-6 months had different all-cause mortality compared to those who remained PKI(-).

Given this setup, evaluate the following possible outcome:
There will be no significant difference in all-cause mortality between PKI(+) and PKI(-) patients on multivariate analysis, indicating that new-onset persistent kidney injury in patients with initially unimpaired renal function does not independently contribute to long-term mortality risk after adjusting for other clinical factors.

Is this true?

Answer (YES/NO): YES